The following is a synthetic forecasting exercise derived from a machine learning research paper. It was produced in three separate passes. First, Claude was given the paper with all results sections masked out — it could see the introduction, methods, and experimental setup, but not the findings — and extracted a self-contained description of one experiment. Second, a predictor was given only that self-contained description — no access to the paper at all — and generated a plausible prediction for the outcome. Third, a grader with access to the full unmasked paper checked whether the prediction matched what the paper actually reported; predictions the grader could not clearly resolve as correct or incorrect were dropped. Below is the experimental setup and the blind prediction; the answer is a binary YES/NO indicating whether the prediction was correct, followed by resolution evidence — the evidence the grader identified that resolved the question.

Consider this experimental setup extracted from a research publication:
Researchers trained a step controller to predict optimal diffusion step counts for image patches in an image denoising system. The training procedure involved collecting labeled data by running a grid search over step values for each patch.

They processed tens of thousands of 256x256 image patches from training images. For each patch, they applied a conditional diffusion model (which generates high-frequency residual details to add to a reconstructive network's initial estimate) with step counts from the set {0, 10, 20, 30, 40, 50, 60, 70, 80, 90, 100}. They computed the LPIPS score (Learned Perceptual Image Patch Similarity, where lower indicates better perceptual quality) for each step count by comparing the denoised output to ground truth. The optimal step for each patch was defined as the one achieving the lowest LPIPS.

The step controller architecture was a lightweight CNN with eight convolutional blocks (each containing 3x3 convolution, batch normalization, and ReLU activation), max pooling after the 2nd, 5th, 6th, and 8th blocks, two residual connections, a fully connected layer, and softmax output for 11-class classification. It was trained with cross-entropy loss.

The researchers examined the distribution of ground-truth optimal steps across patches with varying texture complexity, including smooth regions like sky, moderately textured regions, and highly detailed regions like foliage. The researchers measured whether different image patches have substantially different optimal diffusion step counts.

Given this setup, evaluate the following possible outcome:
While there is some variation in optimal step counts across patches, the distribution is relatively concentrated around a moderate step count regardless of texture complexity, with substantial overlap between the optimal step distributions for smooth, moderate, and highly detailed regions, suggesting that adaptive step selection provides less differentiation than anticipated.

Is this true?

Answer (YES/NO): NO